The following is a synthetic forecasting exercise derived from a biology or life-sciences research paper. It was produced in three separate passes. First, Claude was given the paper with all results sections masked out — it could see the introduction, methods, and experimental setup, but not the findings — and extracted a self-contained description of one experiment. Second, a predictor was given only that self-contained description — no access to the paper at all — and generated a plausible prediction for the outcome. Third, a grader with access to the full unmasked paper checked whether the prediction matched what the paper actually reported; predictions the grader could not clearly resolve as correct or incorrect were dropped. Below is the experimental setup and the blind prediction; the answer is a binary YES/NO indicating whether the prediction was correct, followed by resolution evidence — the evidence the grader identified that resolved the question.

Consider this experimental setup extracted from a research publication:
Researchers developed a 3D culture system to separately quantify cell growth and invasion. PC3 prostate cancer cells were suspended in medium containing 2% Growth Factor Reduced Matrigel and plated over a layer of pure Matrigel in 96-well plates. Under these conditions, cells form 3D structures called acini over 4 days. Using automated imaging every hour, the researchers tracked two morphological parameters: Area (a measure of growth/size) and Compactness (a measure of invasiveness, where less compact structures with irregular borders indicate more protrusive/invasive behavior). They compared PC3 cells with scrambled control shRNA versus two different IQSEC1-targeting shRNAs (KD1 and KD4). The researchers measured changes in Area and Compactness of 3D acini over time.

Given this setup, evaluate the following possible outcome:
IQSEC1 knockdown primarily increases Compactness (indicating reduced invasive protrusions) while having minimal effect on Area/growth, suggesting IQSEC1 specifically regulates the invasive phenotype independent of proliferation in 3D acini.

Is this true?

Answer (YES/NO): NO